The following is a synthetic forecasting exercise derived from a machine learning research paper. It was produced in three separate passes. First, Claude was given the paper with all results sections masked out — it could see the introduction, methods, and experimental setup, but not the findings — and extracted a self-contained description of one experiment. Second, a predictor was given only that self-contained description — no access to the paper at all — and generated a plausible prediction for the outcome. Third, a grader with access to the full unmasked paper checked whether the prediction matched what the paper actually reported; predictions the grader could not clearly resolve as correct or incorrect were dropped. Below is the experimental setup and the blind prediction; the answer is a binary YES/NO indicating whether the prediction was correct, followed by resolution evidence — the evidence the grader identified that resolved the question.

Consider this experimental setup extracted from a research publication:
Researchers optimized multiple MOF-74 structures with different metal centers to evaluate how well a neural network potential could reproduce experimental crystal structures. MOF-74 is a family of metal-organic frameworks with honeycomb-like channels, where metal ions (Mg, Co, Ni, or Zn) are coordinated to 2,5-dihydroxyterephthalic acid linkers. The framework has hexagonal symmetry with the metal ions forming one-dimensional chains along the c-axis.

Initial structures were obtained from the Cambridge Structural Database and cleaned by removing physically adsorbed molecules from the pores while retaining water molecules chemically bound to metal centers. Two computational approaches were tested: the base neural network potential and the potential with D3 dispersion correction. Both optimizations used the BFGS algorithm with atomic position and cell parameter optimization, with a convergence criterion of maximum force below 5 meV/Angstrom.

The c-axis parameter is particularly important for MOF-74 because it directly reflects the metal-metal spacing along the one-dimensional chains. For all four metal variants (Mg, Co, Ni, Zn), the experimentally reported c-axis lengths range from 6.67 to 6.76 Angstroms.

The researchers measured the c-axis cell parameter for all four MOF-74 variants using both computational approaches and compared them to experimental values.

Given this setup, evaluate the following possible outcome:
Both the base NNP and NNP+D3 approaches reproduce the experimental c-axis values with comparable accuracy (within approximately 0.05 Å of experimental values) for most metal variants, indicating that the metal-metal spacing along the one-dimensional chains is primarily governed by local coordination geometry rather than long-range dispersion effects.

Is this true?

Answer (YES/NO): NO